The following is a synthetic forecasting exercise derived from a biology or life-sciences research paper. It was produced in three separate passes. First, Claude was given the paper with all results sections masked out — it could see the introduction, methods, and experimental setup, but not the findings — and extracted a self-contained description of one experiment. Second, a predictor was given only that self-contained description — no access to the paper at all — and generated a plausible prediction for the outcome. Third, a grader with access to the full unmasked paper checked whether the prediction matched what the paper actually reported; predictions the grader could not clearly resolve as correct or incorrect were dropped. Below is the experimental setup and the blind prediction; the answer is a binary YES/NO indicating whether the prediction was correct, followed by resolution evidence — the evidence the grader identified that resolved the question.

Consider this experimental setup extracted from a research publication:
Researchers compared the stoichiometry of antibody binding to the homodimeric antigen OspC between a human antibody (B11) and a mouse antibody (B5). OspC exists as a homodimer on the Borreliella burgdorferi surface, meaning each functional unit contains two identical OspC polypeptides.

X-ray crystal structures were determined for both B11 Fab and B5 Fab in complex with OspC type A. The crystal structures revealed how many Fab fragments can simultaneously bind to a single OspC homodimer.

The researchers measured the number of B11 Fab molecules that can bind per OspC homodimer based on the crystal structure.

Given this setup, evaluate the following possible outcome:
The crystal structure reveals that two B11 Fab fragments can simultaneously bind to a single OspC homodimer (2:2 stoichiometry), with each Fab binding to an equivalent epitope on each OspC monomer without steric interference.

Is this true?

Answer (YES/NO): NO